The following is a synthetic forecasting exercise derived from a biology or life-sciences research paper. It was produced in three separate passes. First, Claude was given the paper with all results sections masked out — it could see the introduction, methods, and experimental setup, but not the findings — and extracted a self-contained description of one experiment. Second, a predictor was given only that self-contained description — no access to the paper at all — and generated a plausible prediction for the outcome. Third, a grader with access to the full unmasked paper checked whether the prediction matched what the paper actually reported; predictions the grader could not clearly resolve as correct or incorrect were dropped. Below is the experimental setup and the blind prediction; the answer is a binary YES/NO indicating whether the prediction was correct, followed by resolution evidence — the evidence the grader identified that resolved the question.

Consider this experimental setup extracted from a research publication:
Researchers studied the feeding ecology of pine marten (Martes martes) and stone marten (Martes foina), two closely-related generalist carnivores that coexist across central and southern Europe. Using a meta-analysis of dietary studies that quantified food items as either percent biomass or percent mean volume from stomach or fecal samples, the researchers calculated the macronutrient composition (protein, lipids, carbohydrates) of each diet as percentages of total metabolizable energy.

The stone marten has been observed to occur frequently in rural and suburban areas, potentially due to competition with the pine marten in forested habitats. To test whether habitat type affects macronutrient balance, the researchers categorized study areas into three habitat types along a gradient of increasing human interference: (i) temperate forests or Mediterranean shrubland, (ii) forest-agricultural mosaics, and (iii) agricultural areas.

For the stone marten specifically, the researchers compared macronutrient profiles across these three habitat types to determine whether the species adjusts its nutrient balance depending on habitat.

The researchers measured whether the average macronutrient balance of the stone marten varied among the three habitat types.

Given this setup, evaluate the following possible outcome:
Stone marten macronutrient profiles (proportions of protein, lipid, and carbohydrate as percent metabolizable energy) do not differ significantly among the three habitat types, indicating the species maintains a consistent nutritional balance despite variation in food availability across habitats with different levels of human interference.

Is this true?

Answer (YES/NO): YES